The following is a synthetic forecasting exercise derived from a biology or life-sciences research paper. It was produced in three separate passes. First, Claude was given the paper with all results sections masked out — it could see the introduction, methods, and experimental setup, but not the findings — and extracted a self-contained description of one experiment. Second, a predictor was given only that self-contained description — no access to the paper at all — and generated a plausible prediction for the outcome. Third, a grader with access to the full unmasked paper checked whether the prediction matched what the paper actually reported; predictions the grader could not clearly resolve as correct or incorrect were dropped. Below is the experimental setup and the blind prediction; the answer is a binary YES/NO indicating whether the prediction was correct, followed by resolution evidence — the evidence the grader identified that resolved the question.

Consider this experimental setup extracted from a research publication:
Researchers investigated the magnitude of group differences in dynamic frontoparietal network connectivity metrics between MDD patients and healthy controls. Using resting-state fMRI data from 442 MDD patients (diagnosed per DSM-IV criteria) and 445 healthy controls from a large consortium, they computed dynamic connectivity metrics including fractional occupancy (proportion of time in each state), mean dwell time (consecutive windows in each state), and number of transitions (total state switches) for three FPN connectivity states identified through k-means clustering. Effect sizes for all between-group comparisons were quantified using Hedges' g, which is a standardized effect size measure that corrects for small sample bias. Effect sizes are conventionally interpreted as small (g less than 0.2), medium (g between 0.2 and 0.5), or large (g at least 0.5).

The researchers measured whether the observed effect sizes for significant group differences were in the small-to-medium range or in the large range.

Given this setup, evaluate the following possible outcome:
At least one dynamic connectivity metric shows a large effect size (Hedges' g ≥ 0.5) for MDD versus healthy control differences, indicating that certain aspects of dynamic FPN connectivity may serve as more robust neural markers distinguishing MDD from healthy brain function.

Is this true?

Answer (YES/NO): NO